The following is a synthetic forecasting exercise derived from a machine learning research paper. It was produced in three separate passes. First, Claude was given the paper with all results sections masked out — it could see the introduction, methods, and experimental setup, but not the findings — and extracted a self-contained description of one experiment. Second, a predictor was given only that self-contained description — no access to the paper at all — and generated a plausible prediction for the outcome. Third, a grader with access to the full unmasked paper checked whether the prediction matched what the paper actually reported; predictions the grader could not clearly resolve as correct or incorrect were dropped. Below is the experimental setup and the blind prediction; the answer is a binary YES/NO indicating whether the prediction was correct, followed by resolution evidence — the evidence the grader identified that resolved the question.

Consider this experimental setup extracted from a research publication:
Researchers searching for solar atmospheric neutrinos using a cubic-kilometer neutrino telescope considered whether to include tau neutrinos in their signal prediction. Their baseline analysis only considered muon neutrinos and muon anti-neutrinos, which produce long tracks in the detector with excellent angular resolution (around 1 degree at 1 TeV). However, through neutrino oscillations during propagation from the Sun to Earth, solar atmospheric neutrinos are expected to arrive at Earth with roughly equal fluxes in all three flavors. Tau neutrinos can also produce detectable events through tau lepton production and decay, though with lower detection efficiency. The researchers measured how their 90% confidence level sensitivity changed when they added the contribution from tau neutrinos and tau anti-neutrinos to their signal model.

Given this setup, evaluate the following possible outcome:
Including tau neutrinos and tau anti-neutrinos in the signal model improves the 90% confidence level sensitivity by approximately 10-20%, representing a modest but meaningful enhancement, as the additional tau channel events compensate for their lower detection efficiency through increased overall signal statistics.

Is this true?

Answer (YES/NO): NO